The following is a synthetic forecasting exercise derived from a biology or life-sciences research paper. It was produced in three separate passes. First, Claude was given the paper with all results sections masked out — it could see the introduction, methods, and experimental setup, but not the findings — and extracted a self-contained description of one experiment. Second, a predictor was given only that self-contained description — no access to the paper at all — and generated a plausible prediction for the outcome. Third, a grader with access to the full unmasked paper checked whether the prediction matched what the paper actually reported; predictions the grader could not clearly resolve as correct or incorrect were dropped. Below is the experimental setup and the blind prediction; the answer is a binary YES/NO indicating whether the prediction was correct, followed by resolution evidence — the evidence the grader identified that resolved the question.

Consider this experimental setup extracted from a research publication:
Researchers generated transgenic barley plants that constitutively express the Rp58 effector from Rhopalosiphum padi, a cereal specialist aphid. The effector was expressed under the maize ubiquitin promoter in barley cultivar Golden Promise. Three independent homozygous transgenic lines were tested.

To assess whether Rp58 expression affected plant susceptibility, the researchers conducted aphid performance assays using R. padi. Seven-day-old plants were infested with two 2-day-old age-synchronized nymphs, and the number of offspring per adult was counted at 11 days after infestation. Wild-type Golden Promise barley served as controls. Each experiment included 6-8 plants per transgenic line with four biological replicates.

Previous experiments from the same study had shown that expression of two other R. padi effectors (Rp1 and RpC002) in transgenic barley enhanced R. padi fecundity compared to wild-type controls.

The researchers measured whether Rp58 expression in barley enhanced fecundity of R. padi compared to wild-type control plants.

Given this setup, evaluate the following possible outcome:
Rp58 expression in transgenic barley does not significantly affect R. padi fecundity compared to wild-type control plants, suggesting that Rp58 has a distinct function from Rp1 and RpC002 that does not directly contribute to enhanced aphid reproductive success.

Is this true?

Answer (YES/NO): YES